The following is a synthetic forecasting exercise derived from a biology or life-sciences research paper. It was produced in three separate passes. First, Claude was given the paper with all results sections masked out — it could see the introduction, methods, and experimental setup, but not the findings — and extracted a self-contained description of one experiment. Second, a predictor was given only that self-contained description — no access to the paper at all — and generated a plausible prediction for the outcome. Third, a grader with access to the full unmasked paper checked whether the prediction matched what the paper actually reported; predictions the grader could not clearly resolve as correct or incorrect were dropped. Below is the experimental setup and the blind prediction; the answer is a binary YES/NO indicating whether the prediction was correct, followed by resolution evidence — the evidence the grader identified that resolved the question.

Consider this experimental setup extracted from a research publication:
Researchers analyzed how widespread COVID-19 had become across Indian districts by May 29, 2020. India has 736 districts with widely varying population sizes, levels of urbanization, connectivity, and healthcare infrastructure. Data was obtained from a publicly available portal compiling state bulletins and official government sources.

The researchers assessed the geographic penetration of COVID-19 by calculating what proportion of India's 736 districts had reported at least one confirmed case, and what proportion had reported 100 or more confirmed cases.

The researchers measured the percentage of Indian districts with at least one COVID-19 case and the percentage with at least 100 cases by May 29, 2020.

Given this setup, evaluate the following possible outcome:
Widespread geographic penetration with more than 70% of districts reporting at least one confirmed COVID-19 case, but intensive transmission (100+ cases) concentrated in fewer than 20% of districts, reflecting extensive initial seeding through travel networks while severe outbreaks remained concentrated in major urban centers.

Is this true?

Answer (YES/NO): NO